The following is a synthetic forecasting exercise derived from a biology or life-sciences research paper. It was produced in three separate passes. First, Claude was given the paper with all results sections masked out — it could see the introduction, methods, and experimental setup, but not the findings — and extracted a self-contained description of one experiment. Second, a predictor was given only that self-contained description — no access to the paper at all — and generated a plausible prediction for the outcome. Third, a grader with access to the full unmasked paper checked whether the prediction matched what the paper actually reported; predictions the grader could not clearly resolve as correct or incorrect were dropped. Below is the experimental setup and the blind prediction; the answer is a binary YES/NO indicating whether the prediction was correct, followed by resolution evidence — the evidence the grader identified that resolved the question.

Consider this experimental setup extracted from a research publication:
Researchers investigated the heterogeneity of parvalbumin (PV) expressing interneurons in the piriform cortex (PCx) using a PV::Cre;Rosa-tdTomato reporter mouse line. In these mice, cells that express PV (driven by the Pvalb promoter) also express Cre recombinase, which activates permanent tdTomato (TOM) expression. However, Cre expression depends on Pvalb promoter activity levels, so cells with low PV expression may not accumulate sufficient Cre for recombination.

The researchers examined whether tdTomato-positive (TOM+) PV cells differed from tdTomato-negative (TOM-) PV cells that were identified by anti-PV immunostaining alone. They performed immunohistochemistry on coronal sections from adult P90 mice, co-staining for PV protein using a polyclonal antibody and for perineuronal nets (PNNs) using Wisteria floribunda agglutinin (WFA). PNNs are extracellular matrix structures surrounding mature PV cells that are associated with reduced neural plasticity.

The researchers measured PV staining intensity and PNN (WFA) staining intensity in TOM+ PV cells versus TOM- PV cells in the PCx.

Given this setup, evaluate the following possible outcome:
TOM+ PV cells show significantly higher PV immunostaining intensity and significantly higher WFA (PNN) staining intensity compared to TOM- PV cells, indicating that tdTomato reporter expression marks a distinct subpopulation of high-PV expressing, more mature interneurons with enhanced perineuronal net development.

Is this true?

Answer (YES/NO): YES